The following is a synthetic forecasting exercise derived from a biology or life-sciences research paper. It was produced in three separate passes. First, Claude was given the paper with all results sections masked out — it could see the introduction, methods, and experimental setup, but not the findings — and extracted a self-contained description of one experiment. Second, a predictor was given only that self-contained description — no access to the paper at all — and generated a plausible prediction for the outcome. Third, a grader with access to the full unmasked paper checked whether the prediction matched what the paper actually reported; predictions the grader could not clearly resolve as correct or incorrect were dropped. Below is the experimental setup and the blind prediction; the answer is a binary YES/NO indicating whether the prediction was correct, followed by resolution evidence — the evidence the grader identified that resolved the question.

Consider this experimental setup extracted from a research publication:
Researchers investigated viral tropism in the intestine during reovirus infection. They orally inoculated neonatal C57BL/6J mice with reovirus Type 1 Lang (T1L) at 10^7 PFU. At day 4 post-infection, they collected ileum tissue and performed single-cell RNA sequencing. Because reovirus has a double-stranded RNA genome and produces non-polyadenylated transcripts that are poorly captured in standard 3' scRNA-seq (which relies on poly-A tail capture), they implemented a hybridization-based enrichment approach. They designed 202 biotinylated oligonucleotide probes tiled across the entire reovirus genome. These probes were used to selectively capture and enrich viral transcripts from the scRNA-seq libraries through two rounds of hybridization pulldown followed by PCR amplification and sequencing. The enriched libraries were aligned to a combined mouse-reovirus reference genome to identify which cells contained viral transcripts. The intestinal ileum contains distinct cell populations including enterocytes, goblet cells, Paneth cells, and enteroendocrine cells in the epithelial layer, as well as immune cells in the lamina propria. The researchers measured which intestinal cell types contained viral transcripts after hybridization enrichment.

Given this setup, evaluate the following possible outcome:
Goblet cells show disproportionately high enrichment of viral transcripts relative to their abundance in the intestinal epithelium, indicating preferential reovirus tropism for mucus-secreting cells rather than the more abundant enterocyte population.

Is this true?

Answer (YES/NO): NO